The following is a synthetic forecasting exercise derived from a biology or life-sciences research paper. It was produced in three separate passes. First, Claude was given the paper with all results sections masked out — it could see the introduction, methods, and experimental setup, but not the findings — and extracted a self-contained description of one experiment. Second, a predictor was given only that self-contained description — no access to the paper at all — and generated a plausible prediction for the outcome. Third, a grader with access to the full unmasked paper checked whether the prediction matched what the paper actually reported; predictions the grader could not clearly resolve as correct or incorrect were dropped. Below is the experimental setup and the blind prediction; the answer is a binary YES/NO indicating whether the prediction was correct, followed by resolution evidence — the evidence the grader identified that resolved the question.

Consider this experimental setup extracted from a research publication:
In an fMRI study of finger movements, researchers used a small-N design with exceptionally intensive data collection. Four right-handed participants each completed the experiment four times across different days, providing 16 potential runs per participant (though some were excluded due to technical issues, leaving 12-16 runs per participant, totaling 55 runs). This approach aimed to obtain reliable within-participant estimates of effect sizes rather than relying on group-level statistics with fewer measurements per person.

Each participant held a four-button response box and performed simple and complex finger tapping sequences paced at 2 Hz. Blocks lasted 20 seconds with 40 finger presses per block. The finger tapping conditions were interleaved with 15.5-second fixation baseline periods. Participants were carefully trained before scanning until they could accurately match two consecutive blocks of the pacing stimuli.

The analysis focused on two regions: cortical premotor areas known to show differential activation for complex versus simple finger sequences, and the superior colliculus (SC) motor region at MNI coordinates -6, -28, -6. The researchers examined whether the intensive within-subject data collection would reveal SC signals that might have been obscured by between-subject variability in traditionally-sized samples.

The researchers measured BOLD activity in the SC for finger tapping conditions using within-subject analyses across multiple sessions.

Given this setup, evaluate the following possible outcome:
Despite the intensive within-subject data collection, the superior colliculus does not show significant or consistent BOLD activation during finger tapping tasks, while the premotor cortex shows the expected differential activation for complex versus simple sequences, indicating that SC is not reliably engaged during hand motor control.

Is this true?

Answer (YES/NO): YES